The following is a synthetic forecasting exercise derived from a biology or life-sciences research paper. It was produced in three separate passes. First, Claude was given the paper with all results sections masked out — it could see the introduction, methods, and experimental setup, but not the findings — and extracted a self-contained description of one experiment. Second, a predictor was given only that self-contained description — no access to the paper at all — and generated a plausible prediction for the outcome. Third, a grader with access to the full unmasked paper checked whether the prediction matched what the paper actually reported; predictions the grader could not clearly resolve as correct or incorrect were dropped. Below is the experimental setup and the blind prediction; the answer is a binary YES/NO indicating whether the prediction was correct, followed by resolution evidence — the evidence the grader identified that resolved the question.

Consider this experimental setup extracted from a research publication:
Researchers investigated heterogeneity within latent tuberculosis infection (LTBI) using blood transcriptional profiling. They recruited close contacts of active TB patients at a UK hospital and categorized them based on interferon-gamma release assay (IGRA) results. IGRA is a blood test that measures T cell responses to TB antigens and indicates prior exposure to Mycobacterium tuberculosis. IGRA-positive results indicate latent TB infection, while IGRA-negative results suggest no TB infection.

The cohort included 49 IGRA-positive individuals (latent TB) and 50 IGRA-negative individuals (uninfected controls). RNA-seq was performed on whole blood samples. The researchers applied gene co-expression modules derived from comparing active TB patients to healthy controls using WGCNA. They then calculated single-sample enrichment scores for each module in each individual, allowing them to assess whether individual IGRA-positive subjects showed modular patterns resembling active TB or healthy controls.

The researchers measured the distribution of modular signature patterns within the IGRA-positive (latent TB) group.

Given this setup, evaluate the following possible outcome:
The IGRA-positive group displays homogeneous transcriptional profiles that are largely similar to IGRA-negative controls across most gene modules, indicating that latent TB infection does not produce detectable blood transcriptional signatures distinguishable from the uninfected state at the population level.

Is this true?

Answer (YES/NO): NO